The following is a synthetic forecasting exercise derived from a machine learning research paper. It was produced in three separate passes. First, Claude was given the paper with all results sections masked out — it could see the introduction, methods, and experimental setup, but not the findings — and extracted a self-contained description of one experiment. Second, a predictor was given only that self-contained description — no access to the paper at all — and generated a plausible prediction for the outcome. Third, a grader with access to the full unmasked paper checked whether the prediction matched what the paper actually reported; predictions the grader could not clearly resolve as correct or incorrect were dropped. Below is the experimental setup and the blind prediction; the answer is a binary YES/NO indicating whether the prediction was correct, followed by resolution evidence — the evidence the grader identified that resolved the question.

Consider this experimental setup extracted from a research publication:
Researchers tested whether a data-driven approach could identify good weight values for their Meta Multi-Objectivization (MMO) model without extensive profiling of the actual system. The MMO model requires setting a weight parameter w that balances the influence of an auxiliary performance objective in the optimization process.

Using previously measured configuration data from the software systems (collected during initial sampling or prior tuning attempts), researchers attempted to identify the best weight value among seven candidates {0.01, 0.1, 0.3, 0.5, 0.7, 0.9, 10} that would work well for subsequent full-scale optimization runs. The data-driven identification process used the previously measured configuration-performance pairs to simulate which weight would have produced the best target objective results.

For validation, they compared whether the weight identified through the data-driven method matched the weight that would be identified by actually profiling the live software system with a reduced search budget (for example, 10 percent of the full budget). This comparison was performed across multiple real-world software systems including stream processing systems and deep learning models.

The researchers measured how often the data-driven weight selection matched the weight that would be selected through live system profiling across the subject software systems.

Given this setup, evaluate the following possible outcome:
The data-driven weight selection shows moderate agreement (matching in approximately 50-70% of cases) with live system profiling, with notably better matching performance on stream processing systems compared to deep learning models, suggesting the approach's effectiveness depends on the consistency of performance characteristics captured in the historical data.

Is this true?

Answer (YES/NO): NO